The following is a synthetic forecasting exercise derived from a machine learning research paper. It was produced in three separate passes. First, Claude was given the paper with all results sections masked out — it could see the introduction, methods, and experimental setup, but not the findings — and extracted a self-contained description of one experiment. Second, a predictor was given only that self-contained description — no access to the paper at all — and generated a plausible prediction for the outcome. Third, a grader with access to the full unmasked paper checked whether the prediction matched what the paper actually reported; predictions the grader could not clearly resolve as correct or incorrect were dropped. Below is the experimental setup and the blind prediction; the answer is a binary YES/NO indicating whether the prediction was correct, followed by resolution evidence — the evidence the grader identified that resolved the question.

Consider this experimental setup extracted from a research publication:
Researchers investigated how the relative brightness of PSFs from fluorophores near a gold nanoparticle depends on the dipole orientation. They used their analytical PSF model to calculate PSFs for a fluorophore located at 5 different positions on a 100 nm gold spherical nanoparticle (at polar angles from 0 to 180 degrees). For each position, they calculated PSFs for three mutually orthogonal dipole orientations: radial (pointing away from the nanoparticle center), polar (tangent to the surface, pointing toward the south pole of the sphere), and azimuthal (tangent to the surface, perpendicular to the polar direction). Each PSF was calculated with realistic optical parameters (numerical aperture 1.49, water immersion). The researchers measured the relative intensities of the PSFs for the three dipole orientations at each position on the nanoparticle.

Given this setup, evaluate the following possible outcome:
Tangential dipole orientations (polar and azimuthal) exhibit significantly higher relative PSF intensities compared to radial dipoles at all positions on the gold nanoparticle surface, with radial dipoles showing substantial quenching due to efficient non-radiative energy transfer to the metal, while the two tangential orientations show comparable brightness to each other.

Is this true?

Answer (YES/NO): NO